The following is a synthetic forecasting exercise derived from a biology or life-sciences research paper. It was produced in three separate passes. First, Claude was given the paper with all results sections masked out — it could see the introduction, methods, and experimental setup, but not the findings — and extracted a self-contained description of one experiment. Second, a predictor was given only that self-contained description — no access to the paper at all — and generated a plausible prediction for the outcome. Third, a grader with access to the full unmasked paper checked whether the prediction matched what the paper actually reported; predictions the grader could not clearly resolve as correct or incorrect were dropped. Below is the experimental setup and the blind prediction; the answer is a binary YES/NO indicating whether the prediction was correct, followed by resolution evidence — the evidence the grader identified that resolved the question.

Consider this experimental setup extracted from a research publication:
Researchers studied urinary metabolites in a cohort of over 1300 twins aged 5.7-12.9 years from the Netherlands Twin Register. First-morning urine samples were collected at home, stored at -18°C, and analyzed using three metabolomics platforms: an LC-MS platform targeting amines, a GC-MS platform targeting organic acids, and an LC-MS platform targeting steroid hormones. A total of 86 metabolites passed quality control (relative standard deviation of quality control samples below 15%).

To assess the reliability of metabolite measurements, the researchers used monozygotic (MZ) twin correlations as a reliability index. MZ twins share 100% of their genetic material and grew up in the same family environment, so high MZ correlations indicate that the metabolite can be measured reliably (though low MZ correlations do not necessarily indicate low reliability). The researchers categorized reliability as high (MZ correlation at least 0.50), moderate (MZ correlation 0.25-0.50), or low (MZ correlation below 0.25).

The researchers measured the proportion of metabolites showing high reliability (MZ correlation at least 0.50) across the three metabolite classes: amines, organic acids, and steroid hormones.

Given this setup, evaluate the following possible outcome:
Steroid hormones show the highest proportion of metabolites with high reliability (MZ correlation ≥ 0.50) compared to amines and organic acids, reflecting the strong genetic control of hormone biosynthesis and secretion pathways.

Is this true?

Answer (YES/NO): YES